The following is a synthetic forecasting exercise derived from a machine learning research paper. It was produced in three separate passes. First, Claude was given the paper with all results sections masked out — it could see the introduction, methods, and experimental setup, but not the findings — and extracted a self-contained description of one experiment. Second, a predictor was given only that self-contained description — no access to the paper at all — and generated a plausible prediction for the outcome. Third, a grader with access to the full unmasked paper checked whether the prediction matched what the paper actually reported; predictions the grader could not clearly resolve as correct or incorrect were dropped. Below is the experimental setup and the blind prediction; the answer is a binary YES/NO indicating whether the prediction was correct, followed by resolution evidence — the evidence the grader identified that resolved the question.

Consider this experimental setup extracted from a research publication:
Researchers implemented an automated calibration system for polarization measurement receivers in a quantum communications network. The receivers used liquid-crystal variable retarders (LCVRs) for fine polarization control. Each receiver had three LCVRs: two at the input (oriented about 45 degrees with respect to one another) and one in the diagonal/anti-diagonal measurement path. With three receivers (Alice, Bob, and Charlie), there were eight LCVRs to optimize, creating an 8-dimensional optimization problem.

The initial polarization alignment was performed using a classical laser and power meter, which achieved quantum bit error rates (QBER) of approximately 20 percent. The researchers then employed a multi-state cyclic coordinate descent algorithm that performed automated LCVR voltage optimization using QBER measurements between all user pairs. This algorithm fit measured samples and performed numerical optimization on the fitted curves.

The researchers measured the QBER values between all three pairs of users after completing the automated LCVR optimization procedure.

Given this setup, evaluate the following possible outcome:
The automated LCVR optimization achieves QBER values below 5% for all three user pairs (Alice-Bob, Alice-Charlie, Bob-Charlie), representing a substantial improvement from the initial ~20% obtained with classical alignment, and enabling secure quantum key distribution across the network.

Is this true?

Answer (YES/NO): NO